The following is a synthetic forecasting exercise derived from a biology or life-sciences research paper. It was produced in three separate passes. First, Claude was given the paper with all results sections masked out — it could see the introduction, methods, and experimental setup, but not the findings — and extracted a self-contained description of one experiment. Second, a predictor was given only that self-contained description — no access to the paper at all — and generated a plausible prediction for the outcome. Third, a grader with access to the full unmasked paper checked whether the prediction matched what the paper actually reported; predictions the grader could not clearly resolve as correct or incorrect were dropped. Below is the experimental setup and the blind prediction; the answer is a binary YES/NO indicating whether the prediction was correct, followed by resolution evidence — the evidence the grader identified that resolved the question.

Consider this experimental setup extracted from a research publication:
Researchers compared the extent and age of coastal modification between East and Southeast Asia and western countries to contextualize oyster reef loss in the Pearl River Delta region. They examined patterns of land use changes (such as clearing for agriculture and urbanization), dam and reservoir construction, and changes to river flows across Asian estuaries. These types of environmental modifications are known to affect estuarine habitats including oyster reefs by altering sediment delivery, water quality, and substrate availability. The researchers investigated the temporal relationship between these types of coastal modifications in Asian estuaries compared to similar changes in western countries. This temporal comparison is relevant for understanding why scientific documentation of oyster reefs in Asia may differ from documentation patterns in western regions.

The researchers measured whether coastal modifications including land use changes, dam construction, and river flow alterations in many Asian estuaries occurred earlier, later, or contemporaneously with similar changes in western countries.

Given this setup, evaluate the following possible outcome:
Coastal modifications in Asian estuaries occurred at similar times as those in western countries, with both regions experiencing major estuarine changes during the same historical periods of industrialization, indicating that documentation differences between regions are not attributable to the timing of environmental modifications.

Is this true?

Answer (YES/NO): NO